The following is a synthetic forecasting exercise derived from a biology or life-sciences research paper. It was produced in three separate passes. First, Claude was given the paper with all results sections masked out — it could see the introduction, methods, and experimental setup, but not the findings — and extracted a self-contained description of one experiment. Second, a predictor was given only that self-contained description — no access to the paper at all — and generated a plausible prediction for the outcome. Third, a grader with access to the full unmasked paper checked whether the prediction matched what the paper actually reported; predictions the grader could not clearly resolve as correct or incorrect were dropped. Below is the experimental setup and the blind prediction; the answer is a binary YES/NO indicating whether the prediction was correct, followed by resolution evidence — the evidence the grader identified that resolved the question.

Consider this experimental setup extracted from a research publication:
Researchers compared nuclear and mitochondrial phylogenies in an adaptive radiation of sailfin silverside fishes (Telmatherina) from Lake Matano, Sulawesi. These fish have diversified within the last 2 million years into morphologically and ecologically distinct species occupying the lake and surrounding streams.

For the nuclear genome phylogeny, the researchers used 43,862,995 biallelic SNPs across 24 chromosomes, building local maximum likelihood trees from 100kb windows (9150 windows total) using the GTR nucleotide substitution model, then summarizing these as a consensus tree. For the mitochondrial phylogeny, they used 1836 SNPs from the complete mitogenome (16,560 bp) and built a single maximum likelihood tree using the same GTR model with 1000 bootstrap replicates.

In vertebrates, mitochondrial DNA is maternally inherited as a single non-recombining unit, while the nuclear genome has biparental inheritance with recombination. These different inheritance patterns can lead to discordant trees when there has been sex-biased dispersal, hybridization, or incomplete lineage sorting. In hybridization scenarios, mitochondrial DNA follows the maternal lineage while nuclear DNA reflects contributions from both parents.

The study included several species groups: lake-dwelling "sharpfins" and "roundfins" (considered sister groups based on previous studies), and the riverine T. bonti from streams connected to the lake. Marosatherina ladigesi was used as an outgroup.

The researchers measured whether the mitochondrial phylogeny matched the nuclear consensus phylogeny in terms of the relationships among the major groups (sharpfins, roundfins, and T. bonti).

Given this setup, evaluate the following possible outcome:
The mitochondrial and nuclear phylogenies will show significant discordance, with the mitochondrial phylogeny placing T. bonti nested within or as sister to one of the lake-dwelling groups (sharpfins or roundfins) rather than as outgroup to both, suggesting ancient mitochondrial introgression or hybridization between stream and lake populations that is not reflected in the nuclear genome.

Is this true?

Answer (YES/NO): YES